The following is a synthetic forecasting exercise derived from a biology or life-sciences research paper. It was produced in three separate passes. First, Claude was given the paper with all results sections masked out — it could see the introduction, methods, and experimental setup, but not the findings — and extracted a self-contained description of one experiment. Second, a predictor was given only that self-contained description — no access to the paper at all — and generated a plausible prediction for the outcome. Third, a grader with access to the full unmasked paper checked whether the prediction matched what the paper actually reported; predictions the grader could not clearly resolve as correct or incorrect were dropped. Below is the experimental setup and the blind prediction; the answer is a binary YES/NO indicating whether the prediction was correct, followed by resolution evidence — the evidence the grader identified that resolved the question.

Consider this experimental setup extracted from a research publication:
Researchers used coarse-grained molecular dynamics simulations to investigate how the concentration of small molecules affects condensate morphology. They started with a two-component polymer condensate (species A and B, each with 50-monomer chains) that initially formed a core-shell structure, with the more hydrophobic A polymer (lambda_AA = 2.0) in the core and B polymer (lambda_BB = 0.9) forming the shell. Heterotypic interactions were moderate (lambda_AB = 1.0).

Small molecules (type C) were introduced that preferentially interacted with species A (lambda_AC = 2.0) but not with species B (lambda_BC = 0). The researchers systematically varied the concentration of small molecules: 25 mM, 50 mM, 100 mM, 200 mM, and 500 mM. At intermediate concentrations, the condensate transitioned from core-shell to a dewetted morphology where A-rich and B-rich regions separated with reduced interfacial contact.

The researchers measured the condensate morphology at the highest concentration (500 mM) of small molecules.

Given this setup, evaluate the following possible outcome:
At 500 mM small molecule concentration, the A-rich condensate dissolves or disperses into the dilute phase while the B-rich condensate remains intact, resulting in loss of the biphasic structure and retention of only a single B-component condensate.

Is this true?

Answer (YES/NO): NO